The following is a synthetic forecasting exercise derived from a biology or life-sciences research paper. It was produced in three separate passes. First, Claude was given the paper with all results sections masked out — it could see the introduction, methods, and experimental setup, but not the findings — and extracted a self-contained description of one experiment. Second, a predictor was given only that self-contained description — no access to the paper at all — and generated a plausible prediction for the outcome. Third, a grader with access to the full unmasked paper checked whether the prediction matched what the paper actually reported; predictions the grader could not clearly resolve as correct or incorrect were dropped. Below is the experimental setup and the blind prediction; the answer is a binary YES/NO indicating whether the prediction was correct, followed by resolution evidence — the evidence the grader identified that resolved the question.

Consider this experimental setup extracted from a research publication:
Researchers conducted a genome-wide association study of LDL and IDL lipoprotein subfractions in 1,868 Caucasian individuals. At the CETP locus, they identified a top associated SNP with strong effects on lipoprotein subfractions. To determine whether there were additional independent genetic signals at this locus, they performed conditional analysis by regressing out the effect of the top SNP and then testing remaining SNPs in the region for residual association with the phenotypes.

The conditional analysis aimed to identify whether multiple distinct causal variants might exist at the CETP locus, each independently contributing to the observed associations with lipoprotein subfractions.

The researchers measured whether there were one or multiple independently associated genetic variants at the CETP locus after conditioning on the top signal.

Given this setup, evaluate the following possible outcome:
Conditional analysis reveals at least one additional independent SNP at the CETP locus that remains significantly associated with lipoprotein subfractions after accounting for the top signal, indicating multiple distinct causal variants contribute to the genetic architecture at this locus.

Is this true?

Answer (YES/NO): NO